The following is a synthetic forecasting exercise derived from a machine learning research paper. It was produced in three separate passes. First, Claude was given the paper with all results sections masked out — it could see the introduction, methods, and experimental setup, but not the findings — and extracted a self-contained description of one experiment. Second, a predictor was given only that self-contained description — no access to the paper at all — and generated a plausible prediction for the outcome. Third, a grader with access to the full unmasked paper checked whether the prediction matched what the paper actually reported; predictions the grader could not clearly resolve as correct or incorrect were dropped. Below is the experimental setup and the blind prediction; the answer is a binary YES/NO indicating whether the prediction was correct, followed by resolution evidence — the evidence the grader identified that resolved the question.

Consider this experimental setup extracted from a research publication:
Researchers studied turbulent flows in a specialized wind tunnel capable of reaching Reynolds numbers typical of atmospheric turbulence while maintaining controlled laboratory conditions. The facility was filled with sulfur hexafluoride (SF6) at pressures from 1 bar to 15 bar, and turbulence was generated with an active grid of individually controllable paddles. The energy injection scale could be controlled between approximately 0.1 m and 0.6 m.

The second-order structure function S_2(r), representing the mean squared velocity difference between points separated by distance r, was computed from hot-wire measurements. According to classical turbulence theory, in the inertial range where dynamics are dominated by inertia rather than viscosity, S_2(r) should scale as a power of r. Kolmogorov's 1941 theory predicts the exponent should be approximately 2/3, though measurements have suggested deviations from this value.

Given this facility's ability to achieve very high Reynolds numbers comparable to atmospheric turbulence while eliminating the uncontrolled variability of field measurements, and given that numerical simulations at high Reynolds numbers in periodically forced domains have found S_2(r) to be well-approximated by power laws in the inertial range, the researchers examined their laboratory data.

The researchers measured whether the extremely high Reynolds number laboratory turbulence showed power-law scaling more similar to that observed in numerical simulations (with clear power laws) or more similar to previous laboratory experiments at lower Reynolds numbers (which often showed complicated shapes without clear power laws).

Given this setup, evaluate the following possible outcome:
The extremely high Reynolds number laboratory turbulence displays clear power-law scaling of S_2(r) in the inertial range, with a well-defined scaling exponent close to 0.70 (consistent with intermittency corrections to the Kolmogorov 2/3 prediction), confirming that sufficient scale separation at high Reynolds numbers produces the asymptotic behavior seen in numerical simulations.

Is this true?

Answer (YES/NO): NO